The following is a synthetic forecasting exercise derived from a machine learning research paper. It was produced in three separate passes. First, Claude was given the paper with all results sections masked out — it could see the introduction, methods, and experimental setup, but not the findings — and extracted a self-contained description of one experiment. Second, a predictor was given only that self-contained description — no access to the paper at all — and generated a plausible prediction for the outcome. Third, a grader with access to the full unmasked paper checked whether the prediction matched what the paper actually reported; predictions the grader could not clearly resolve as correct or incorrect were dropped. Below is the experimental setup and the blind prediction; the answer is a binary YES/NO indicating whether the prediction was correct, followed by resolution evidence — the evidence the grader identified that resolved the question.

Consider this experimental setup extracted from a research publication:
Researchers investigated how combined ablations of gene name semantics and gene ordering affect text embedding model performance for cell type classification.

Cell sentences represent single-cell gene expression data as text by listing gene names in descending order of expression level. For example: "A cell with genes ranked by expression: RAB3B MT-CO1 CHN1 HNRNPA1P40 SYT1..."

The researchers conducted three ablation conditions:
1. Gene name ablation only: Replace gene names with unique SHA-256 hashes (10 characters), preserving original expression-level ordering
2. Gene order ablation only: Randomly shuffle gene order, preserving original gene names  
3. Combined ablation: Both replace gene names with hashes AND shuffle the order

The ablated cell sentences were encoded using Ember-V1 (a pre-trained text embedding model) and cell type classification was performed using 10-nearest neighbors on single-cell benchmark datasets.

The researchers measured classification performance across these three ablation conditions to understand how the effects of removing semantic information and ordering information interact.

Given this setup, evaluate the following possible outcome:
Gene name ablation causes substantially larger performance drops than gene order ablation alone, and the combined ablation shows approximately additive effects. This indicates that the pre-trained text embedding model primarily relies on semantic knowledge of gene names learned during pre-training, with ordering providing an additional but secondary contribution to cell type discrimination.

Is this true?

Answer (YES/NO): NO